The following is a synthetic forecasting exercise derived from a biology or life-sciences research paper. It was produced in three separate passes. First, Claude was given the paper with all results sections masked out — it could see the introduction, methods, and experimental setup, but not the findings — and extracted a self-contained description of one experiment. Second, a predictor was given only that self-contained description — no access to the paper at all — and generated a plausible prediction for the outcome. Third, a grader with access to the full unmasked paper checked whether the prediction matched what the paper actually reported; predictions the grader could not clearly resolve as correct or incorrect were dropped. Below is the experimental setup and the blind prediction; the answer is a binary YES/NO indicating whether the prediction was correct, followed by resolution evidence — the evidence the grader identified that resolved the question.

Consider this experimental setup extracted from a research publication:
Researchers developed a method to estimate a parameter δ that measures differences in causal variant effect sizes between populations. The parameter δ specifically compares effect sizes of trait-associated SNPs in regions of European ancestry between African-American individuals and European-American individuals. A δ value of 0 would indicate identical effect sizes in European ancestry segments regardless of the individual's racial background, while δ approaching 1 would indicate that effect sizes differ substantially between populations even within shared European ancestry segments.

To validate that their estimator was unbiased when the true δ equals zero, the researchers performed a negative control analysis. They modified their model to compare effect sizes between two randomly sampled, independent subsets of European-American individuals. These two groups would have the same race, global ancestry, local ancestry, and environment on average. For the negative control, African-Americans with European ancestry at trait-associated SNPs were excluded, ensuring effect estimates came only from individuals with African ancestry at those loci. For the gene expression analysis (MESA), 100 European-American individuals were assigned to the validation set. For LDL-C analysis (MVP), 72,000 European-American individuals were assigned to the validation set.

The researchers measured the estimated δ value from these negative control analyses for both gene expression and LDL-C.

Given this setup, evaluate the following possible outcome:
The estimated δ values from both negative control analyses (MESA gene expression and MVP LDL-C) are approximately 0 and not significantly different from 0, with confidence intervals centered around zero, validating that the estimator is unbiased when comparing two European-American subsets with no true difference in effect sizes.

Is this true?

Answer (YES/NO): YES